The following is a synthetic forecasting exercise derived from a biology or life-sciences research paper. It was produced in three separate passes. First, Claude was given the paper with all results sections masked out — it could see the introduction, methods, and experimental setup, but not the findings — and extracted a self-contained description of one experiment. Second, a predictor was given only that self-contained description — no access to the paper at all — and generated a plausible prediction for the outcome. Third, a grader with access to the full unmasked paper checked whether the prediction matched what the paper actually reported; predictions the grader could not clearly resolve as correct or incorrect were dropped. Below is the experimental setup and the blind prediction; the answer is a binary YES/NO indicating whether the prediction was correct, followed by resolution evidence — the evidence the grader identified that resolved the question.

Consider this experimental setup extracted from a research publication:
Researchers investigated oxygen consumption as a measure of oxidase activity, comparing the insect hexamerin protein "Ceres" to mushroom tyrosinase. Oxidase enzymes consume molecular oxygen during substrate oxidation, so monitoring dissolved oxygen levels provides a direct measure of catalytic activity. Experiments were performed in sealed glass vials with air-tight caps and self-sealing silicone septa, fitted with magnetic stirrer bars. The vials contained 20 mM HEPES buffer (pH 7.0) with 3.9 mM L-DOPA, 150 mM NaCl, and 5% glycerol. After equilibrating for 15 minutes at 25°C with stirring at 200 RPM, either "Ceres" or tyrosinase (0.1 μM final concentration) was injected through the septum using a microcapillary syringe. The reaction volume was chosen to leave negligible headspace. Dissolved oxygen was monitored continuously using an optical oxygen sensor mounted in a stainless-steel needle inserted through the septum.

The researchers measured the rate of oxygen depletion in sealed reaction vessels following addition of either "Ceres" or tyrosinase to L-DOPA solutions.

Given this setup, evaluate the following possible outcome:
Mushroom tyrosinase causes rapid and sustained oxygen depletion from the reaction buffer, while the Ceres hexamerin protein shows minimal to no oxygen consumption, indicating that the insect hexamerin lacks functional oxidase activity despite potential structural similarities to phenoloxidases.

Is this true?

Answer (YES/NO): YES